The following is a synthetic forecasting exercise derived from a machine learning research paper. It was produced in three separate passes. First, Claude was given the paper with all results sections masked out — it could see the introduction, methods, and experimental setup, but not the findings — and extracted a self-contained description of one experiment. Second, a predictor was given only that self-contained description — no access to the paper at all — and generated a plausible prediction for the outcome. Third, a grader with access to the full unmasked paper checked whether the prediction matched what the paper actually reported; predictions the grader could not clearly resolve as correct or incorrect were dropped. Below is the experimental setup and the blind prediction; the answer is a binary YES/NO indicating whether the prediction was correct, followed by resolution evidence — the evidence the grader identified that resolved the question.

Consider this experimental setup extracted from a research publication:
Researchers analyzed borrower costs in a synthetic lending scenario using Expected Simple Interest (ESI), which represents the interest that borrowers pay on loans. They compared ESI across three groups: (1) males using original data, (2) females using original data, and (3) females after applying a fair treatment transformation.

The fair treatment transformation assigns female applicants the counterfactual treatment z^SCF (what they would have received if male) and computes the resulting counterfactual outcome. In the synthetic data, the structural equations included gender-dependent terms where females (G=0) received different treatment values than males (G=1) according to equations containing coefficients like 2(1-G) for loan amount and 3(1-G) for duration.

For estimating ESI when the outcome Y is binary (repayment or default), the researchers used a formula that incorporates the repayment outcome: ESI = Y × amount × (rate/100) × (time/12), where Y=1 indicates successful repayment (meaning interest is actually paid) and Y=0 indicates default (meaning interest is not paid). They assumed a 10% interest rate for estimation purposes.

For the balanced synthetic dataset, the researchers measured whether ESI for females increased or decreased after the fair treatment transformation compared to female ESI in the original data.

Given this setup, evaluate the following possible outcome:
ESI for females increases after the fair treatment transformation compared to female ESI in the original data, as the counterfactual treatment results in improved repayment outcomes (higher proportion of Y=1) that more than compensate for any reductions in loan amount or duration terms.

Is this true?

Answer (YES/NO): YES